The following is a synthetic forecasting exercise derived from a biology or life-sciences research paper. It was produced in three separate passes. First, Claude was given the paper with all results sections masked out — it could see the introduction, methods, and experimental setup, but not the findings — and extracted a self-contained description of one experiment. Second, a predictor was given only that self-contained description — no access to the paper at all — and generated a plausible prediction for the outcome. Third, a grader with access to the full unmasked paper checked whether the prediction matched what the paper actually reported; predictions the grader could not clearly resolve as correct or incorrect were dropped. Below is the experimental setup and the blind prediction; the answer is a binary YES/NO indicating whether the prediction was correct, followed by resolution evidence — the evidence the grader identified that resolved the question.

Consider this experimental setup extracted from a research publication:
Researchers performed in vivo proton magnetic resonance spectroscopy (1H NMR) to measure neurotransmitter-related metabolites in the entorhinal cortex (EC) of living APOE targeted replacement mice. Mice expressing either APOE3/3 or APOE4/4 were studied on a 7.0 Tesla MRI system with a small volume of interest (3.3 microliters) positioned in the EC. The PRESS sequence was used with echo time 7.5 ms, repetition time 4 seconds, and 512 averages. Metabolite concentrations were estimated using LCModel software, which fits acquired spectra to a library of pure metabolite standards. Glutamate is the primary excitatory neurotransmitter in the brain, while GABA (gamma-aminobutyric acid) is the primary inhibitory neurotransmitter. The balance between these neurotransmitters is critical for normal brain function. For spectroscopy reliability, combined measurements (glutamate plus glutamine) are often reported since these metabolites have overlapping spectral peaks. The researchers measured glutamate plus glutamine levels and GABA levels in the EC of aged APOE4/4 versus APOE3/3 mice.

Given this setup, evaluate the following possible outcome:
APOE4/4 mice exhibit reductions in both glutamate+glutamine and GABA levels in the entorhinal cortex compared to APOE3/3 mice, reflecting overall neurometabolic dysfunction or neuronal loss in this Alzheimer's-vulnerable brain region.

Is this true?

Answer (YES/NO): YES